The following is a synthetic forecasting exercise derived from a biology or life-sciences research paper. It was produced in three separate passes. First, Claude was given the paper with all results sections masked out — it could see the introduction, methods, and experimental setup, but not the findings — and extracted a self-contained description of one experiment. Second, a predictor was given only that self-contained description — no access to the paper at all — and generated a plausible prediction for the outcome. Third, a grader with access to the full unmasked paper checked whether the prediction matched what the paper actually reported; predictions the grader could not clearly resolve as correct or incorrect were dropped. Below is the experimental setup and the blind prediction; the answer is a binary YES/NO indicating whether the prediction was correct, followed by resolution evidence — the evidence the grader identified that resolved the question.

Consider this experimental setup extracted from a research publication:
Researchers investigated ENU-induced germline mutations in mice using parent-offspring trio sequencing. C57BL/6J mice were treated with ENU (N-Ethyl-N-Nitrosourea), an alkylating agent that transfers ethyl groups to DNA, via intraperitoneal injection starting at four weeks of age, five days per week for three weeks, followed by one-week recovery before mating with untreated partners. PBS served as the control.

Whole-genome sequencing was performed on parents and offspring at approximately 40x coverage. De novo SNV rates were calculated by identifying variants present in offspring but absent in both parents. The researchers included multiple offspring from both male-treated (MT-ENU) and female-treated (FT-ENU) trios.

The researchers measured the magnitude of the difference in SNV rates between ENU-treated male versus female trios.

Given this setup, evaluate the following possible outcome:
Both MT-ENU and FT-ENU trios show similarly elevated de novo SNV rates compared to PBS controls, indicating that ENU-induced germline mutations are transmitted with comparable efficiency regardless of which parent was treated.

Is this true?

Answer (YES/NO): NO